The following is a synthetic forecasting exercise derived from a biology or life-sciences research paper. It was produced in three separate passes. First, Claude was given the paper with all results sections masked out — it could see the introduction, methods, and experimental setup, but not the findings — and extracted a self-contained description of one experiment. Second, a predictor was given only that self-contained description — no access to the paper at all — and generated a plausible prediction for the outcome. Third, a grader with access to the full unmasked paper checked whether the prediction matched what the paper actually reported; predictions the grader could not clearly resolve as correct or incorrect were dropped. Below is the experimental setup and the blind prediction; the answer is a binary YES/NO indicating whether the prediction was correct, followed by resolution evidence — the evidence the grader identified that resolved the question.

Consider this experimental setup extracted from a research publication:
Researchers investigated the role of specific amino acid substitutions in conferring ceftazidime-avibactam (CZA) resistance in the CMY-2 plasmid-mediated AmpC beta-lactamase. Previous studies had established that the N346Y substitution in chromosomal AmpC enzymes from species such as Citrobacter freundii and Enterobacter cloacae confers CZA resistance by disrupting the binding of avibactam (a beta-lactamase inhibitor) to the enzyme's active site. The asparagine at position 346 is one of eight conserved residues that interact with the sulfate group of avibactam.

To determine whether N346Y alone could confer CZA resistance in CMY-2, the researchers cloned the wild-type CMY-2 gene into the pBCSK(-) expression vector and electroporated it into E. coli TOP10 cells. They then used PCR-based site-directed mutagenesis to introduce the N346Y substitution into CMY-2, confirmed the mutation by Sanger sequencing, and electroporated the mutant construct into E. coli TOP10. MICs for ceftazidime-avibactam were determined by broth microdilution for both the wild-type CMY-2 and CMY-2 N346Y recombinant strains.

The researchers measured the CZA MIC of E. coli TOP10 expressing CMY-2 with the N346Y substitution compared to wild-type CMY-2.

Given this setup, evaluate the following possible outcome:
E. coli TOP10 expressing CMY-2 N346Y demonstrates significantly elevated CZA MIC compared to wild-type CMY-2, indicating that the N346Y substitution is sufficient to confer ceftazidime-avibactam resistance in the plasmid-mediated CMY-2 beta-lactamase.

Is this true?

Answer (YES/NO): NO